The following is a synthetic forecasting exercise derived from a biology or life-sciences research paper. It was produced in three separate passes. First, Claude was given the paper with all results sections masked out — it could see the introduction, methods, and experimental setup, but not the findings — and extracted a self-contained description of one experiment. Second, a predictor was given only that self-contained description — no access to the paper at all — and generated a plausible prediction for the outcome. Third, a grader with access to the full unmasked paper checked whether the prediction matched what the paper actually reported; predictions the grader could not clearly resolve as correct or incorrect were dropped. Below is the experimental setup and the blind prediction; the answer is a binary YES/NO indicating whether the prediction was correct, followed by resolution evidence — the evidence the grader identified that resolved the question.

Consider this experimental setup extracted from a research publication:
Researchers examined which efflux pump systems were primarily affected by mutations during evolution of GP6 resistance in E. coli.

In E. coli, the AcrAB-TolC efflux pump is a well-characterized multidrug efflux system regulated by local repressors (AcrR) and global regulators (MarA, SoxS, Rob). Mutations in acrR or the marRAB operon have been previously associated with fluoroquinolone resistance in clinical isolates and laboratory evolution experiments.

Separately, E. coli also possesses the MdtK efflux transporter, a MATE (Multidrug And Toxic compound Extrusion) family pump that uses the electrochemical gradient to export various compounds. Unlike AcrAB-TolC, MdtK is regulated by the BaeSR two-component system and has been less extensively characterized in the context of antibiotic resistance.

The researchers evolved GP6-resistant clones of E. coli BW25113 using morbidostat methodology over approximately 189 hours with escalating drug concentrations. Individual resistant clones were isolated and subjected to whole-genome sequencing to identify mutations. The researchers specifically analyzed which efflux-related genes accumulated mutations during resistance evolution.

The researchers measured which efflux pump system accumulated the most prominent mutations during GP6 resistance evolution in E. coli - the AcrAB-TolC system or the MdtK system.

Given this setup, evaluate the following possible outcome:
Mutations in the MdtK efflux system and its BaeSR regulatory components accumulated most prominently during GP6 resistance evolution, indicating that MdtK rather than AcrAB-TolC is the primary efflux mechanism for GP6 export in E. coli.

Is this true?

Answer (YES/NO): NO